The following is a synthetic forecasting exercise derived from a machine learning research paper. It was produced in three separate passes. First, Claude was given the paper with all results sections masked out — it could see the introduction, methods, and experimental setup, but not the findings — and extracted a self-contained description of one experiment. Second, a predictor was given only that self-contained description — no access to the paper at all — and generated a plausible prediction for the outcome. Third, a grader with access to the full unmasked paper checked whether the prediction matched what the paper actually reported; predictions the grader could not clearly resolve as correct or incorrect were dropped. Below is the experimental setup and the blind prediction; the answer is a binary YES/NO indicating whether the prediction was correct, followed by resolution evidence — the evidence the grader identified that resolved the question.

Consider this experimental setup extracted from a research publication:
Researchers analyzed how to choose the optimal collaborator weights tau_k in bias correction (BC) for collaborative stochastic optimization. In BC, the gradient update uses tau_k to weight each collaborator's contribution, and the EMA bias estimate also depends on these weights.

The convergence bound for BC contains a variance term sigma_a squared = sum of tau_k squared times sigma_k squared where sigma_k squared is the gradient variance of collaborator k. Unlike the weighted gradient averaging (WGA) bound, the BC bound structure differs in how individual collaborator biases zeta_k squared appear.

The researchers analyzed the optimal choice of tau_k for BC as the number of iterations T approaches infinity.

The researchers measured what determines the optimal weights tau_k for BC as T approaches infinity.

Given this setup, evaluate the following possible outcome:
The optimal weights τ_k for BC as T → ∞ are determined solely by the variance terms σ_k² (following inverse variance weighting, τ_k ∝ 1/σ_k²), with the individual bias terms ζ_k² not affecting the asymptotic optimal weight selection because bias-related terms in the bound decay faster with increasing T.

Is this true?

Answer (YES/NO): NO